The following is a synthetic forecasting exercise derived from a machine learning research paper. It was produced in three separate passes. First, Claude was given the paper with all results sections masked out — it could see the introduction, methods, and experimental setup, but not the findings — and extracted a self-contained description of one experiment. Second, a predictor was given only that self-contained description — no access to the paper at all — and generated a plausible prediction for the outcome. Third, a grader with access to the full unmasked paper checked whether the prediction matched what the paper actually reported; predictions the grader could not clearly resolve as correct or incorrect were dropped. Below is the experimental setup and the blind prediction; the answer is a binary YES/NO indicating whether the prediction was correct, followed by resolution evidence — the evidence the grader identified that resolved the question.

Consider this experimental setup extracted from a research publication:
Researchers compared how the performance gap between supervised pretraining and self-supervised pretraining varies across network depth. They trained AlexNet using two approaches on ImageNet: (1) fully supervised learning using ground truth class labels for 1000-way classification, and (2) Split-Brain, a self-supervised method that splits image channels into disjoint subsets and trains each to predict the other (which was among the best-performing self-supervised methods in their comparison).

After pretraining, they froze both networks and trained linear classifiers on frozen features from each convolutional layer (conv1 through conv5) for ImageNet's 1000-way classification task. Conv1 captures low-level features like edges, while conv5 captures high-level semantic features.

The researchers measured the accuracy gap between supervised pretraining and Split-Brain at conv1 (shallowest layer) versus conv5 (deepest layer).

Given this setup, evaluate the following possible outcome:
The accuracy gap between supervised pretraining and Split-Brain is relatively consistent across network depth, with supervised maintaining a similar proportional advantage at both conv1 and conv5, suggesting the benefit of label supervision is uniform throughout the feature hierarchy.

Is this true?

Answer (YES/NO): NO